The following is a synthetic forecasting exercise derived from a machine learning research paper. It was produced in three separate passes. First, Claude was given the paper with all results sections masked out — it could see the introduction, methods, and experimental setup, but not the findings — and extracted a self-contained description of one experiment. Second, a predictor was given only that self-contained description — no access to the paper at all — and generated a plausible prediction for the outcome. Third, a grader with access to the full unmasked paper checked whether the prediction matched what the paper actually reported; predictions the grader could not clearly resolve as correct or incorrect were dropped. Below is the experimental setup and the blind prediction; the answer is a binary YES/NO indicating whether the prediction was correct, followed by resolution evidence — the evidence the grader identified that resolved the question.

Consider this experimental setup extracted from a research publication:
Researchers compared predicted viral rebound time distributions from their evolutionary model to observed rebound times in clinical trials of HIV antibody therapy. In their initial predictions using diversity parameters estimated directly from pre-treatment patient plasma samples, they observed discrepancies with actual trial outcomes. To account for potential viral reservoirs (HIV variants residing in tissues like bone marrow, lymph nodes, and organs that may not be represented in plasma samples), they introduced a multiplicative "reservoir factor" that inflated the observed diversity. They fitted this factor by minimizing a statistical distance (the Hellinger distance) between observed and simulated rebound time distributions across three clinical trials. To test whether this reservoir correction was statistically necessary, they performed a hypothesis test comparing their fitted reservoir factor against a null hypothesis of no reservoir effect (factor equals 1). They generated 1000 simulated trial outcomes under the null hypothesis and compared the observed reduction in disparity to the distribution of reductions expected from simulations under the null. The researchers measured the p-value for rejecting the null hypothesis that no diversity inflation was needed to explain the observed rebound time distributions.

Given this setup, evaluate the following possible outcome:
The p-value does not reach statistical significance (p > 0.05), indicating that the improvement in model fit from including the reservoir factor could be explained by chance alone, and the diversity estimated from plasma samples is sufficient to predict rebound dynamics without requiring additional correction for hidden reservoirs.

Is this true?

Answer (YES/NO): NO